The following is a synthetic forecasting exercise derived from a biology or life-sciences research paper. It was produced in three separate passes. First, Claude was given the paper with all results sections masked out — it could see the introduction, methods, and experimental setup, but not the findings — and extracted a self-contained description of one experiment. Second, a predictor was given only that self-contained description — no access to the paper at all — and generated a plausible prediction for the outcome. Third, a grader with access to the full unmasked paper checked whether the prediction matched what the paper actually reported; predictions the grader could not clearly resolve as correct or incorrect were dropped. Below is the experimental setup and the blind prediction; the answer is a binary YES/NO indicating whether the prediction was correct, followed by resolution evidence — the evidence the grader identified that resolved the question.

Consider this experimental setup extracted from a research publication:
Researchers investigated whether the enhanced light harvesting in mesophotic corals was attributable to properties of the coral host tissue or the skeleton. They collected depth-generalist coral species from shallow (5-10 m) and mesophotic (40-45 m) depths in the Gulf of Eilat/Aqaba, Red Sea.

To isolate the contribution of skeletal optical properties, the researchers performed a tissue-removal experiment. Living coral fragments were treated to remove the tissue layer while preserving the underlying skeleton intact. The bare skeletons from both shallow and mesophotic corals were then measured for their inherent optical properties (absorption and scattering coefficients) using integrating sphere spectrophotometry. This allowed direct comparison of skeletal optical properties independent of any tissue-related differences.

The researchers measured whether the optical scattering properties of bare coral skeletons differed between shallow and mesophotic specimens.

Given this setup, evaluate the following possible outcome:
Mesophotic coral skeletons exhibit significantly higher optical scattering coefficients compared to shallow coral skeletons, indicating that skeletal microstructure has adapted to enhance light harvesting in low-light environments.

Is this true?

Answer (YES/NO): NO